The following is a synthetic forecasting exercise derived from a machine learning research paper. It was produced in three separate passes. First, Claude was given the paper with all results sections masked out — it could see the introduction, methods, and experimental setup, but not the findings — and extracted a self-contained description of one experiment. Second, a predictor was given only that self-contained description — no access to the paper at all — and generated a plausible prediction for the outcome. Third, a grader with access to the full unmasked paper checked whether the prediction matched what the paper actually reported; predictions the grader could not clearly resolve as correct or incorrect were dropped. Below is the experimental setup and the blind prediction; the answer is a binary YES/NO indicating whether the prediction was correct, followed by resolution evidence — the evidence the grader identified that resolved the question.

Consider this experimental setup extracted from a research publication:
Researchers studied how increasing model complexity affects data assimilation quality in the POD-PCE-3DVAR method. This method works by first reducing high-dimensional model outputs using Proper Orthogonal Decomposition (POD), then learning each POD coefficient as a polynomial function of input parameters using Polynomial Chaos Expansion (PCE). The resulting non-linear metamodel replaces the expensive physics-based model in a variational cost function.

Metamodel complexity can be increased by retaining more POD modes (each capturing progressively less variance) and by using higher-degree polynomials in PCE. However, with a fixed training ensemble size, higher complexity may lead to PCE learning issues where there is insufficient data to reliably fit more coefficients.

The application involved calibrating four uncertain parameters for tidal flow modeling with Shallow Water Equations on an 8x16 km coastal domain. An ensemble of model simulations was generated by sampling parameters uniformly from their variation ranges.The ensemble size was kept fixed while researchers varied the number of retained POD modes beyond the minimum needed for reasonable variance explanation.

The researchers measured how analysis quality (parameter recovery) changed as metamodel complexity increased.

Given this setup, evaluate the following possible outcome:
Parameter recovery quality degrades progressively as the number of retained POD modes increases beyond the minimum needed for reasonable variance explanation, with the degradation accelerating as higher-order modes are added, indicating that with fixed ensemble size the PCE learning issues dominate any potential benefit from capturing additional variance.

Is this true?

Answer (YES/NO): NO